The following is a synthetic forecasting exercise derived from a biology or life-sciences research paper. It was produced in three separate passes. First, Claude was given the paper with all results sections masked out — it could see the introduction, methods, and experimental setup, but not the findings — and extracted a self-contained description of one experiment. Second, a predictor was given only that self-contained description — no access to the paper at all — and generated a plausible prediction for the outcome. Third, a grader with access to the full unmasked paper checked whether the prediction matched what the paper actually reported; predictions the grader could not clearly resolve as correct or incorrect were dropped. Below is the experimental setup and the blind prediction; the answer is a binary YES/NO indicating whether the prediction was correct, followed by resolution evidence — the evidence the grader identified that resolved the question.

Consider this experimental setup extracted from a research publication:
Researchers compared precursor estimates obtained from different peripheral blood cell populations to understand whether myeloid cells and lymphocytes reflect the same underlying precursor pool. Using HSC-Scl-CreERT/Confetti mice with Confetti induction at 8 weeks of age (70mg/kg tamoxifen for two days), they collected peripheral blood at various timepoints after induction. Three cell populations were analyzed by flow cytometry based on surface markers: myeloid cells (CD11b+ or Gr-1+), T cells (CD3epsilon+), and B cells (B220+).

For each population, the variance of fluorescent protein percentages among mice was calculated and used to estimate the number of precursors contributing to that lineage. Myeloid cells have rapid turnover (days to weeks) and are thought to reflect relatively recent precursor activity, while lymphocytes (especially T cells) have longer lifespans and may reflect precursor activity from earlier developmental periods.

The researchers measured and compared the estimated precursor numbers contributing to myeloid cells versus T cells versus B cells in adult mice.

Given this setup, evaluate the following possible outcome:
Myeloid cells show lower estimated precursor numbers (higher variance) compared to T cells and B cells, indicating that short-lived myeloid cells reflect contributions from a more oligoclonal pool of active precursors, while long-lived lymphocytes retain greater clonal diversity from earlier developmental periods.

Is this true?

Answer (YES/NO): NO